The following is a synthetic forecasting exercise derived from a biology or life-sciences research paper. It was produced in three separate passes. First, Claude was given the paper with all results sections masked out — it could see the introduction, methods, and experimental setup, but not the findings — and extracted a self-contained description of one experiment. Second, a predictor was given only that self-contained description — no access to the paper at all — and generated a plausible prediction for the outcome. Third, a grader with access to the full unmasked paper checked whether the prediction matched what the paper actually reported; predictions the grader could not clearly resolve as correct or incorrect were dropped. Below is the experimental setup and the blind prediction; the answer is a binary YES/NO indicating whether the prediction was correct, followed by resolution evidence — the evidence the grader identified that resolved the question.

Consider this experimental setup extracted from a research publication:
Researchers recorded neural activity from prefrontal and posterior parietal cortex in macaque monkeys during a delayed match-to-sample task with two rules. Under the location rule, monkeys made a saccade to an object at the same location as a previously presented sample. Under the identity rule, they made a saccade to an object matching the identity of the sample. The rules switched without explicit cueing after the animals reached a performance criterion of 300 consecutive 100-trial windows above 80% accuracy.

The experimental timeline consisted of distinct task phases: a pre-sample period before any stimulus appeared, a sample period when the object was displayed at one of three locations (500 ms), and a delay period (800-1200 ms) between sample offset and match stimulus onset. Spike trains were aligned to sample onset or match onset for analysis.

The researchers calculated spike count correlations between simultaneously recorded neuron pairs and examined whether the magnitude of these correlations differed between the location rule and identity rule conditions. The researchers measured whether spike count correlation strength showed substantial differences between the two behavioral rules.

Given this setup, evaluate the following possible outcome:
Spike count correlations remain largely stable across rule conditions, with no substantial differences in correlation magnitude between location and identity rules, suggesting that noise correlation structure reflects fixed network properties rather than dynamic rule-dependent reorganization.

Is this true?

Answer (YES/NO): YES